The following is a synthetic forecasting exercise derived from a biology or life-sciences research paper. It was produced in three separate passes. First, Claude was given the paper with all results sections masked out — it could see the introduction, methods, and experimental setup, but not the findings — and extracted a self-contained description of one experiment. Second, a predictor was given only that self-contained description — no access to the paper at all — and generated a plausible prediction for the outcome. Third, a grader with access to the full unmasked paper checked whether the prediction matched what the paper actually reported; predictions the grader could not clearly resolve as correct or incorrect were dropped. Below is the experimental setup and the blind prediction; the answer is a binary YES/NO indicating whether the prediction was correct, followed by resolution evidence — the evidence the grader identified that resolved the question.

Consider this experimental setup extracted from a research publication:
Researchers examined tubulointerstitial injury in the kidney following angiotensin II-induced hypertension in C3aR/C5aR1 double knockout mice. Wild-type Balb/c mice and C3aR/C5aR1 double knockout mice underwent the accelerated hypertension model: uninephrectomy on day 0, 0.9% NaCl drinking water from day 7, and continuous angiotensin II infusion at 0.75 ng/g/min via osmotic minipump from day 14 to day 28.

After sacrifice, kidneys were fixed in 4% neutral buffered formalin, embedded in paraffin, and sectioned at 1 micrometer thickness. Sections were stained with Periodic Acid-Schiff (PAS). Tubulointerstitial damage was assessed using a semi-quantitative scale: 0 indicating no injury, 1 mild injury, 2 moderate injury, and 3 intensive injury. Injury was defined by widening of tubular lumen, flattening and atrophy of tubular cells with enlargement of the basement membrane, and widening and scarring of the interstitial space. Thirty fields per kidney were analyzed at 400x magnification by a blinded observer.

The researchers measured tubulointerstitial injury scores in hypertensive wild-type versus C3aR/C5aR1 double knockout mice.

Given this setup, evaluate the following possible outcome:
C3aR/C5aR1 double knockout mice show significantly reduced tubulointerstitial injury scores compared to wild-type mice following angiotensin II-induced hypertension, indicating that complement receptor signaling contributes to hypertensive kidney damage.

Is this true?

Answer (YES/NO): NO